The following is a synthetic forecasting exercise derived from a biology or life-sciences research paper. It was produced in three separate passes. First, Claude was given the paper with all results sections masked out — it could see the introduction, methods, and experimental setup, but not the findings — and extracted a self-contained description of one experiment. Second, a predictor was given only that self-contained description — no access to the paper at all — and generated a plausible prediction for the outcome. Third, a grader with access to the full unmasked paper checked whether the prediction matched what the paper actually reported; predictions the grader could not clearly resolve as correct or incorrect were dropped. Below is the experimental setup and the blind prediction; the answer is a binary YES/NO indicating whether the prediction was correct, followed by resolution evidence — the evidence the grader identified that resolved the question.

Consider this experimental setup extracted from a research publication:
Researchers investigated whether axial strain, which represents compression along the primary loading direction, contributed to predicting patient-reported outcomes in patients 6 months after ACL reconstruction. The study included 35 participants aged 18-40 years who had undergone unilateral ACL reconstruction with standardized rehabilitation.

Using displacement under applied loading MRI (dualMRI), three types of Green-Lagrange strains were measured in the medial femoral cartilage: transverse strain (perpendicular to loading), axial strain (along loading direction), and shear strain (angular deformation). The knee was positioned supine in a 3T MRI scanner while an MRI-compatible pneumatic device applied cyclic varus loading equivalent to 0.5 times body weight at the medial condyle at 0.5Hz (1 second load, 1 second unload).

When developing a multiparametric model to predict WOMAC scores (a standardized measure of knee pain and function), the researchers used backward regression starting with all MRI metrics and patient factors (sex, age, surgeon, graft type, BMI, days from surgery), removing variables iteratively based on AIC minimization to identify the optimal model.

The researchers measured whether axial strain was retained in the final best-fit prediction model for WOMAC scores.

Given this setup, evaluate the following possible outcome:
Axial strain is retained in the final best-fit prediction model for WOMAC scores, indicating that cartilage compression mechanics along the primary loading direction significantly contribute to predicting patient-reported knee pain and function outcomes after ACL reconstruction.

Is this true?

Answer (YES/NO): YES